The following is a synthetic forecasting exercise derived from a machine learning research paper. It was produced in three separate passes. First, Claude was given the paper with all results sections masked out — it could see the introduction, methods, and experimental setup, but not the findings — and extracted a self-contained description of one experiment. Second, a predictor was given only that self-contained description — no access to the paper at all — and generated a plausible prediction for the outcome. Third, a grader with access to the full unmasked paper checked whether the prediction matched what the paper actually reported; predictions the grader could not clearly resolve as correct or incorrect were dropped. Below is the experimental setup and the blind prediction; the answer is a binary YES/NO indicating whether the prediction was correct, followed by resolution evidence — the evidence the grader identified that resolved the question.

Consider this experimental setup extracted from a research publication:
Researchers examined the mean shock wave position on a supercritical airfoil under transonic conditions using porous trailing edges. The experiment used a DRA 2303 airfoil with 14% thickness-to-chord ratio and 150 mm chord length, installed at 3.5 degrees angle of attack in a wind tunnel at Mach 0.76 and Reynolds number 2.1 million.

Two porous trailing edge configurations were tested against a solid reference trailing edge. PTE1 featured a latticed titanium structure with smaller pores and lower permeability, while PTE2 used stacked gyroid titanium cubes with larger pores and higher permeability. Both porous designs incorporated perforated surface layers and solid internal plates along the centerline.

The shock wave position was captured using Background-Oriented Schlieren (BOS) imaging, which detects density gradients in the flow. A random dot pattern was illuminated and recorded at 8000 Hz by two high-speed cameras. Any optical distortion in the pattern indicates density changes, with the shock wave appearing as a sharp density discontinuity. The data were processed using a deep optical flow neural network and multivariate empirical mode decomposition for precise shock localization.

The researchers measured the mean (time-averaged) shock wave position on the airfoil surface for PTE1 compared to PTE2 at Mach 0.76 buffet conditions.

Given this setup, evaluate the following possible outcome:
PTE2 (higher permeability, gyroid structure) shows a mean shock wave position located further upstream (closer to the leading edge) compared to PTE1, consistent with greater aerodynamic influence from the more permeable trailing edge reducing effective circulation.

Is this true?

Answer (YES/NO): YES